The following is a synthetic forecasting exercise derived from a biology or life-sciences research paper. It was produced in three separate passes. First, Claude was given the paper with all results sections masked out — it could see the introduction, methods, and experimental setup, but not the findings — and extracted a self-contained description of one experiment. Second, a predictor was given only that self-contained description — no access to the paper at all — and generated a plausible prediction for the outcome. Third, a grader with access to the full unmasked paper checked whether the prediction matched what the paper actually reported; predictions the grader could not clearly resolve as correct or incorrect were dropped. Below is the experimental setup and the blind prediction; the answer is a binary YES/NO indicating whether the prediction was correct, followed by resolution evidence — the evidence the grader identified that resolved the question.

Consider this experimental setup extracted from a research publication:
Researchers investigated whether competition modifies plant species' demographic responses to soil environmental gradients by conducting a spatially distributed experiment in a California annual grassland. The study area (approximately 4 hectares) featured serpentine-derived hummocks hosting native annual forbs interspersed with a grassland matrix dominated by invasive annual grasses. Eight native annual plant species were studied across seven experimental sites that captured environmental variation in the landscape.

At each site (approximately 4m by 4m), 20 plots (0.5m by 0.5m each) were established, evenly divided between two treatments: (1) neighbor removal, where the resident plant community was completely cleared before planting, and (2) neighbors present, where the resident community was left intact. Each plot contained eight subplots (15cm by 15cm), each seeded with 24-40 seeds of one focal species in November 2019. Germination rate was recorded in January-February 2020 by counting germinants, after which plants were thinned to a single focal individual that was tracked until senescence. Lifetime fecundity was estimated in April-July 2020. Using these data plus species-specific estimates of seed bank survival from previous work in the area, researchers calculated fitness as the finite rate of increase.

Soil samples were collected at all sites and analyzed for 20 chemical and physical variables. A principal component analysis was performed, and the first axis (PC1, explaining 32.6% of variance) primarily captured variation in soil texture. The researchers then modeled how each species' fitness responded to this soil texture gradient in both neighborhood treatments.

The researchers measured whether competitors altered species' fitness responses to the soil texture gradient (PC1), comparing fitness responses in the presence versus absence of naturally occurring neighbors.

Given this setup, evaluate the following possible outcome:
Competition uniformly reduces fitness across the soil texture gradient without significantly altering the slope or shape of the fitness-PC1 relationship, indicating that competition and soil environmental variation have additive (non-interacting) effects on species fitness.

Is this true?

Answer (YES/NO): NO